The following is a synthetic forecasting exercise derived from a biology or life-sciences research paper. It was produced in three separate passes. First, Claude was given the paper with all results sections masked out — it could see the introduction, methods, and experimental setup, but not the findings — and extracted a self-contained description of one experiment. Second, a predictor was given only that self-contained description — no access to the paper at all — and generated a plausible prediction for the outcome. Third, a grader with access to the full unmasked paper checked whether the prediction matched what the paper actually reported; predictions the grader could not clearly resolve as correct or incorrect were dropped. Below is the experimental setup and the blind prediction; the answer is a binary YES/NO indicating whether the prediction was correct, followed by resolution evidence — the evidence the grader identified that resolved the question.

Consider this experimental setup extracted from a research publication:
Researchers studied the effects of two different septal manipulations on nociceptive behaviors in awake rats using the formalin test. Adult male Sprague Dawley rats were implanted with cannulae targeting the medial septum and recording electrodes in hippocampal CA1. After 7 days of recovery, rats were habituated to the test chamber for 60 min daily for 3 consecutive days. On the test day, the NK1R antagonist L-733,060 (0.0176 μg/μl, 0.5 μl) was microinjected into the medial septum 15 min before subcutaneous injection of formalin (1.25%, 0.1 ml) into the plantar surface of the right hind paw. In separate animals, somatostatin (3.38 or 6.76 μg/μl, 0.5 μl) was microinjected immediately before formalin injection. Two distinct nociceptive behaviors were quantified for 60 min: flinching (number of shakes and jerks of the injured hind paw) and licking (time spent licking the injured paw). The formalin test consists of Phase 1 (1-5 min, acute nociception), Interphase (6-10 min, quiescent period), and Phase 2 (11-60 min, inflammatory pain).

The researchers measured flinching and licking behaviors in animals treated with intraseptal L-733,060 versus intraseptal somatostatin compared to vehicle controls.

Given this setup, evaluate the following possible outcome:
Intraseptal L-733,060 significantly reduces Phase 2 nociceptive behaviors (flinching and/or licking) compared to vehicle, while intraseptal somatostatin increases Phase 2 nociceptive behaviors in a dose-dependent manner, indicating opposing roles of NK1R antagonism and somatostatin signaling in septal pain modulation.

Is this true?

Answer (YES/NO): NO